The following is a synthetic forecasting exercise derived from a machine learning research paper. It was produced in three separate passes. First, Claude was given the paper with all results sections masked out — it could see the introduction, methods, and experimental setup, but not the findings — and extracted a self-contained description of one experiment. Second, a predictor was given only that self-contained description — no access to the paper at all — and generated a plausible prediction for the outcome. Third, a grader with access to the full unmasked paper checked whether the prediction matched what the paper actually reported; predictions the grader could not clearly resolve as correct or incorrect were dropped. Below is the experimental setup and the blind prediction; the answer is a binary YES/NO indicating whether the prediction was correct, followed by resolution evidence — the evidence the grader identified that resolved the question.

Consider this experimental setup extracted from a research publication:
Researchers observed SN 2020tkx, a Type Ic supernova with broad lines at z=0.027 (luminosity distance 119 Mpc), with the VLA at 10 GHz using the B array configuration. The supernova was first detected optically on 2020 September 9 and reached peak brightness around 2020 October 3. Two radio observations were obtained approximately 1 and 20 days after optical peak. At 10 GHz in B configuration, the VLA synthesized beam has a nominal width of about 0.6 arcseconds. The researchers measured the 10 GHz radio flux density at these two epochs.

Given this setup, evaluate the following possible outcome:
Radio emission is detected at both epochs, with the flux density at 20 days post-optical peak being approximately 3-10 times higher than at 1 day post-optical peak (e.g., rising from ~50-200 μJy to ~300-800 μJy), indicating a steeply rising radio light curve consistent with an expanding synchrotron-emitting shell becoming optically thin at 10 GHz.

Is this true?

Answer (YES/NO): NO